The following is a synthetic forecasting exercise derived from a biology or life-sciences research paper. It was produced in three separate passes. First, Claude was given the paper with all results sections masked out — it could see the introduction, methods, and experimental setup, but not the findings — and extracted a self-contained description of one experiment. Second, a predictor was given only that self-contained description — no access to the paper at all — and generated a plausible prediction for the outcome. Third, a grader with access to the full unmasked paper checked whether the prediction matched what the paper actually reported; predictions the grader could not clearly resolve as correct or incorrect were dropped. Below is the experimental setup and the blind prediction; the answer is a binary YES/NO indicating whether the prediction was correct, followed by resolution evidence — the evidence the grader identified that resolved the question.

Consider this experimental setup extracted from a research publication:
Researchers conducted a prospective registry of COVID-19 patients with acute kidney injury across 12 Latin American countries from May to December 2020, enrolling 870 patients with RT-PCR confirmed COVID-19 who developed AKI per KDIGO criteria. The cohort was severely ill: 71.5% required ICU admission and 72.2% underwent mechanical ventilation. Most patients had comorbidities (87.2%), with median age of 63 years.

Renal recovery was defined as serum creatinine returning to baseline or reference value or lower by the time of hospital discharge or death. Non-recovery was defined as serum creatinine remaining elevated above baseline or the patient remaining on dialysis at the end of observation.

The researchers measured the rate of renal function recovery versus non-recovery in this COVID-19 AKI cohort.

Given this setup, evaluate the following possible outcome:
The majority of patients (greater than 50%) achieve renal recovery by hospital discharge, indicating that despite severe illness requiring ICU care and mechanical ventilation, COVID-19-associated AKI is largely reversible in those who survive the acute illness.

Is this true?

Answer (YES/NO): NO